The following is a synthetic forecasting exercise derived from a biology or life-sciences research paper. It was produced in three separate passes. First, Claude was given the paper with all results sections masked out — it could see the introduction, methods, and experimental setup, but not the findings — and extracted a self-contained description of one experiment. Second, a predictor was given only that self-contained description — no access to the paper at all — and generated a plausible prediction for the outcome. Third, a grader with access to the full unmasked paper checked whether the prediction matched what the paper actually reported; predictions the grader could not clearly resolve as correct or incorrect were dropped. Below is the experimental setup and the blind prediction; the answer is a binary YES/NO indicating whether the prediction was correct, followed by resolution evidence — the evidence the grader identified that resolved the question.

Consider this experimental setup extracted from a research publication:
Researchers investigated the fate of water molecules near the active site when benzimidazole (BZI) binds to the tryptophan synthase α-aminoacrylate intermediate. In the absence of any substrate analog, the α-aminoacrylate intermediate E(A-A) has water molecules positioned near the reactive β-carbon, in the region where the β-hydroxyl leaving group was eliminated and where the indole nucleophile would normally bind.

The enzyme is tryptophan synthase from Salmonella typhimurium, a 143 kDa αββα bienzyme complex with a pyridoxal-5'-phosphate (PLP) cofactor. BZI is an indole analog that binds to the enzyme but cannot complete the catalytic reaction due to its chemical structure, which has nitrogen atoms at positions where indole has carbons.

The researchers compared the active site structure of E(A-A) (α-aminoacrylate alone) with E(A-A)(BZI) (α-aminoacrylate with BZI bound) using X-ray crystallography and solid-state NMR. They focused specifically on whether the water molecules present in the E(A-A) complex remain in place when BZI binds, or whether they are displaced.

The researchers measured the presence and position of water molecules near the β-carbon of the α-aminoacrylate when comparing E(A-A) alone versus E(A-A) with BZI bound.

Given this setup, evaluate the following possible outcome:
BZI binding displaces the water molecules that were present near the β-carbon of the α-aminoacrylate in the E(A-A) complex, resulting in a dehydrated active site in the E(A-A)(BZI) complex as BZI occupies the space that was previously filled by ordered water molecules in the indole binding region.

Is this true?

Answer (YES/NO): YES